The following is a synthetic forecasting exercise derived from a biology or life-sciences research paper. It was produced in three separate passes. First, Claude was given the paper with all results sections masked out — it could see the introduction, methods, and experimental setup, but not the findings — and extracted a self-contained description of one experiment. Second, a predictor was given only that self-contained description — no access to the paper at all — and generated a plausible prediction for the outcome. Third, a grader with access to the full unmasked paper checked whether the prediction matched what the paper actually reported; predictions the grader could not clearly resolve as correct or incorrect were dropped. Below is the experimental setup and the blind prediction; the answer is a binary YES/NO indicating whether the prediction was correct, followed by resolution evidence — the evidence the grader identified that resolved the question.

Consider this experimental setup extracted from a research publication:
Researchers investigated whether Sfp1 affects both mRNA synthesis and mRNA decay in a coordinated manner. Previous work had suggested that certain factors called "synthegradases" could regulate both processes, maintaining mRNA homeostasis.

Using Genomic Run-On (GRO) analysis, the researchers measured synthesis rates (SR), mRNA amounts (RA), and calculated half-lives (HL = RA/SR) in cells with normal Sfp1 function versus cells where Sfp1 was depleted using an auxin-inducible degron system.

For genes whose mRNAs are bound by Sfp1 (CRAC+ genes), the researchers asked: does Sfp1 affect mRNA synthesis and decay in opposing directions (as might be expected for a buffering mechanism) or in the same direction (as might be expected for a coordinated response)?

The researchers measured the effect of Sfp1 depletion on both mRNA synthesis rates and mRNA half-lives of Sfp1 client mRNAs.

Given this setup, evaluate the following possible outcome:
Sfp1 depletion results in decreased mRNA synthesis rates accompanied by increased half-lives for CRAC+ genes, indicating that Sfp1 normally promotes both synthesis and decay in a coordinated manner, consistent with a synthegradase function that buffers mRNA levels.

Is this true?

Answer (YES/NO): NO